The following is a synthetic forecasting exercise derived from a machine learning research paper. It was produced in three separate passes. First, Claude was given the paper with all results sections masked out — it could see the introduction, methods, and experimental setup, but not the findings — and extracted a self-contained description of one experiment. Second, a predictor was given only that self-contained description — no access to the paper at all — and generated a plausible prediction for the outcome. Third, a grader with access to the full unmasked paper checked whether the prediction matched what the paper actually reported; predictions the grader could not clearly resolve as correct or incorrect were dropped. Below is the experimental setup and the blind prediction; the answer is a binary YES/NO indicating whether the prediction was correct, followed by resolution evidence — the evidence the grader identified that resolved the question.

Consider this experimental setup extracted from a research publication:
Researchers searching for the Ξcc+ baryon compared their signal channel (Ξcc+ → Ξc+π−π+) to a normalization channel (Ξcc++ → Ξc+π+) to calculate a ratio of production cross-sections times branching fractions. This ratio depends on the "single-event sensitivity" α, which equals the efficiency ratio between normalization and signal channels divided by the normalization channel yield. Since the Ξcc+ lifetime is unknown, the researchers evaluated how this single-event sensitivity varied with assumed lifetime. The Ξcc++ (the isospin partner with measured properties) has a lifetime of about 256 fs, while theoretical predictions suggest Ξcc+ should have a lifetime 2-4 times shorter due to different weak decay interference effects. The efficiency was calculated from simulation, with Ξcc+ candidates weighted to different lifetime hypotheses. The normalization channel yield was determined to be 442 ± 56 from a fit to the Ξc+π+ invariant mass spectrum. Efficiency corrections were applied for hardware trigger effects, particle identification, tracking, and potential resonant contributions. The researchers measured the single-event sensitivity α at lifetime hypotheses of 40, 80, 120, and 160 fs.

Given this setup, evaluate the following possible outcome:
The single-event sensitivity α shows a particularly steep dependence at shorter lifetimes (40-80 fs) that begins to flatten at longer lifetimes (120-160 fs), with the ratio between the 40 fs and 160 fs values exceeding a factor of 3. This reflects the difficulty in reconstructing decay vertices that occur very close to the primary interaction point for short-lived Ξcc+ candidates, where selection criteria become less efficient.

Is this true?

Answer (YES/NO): NO